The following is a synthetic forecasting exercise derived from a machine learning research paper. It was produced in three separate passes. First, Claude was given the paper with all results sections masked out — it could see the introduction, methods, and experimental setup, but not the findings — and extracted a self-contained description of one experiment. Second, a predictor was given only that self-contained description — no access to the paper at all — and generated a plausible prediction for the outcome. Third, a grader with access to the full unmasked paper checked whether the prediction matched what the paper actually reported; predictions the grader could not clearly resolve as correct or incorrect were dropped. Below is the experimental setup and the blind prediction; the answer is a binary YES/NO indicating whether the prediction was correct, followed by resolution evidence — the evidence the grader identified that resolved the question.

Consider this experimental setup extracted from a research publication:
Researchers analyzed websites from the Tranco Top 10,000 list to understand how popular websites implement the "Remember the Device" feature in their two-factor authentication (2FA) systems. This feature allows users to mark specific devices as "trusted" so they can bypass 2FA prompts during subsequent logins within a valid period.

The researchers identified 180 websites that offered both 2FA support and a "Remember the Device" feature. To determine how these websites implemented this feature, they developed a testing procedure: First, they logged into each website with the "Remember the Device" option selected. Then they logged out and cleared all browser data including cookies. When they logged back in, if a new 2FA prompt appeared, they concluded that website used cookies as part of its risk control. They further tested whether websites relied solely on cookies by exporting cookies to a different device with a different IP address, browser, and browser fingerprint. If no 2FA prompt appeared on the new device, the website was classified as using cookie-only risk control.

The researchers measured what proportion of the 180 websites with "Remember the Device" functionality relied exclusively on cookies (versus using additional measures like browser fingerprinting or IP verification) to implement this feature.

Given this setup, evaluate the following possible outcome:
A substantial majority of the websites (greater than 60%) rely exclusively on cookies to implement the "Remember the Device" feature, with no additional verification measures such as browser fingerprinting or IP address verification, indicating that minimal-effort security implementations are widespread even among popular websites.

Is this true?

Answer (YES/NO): NO